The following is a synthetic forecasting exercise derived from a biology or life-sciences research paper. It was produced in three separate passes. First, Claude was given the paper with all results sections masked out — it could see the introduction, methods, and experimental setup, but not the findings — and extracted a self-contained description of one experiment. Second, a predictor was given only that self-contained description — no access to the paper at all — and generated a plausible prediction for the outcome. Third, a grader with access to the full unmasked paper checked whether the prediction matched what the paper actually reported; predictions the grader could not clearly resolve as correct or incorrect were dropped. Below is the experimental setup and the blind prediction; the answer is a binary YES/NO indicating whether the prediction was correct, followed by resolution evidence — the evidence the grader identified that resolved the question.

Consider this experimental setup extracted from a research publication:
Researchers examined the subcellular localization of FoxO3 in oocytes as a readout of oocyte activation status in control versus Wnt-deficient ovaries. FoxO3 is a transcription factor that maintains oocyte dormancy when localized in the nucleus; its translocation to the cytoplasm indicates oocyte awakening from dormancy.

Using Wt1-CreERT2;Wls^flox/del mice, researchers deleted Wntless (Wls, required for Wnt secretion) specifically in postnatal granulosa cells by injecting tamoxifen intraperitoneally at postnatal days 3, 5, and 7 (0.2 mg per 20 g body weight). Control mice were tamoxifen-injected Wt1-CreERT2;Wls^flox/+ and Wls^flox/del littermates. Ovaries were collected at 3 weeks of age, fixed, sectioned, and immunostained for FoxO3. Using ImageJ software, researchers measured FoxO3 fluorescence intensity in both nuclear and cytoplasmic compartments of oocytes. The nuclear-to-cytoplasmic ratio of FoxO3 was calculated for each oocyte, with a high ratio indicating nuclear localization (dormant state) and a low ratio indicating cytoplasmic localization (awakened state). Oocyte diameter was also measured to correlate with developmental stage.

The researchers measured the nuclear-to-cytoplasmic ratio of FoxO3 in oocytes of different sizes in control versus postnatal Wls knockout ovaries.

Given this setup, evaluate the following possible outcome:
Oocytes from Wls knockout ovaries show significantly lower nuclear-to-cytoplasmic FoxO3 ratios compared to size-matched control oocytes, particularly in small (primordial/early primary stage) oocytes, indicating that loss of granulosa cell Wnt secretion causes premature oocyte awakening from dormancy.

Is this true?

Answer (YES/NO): NO